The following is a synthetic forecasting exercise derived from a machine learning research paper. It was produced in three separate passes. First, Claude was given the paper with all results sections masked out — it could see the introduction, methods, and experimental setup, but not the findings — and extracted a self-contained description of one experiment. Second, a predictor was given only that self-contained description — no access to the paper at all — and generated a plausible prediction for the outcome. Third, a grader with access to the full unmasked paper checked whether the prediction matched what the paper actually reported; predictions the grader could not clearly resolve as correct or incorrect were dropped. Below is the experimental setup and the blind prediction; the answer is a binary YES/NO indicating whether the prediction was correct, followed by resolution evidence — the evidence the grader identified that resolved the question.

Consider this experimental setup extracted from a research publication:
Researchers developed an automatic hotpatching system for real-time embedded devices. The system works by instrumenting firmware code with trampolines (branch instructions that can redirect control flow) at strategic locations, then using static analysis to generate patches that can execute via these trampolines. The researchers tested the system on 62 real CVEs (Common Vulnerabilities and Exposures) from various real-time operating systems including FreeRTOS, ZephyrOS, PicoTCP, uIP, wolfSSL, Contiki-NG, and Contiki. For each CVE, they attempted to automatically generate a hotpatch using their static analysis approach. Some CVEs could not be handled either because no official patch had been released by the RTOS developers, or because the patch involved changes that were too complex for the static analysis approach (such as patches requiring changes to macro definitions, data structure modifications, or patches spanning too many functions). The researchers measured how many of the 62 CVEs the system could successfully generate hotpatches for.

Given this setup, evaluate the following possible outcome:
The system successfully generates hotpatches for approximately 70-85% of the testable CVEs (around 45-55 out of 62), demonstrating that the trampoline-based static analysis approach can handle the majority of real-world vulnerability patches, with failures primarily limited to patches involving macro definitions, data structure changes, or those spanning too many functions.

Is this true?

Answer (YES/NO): NO